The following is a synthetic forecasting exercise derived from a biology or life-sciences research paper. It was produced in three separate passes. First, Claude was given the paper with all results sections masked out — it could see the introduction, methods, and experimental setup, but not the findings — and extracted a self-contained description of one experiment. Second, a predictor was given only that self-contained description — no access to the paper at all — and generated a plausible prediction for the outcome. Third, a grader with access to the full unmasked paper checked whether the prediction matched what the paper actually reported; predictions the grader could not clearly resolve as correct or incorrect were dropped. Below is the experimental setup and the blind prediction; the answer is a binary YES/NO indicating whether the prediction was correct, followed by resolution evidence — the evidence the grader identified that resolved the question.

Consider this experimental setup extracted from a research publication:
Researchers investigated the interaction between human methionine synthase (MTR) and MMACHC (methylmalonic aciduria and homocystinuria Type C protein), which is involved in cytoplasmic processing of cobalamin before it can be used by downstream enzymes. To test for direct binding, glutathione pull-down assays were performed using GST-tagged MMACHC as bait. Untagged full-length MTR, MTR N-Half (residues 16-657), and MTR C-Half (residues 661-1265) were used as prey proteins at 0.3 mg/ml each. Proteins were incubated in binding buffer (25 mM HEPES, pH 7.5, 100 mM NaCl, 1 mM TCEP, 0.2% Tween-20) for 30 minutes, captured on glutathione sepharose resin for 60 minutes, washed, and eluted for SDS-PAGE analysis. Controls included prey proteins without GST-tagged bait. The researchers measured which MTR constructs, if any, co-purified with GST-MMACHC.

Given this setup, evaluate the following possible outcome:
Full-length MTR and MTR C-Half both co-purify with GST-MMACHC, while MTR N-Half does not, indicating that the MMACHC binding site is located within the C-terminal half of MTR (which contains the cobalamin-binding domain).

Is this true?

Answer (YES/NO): NO